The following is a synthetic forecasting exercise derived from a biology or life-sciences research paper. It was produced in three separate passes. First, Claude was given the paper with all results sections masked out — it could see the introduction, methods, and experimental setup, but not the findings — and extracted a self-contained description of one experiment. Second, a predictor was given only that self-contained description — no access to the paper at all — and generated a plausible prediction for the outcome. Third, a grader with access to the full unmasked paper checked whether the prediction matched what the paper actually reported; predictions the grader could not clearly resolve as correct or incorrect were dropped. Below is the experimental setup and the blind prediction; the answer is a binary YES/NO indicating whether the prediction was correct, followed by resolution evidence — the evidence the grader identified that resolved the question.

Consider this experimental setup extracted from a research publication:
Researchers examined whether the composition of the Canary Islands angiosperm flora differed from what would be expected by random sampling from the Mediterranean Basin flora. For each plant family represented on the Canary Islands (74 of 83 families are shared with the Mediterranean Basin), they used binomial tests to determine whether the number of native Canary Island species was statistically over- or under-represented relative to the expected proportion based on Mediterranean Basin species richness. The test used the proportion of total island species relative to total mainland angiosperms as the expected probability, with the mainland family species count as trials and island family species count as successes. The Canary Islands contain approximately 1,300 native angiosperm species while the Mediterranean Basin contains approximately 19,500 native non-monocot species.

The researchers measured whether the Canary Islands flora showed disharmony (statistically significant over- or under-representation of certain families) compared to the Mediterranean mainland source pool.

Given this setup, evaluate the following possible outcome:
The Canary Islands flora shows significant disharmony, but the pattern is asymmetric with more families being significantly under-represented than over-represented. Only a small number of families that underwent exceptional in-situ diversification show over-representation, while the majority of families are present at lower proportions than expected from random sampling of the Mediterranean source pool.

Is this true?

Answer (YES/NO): NO